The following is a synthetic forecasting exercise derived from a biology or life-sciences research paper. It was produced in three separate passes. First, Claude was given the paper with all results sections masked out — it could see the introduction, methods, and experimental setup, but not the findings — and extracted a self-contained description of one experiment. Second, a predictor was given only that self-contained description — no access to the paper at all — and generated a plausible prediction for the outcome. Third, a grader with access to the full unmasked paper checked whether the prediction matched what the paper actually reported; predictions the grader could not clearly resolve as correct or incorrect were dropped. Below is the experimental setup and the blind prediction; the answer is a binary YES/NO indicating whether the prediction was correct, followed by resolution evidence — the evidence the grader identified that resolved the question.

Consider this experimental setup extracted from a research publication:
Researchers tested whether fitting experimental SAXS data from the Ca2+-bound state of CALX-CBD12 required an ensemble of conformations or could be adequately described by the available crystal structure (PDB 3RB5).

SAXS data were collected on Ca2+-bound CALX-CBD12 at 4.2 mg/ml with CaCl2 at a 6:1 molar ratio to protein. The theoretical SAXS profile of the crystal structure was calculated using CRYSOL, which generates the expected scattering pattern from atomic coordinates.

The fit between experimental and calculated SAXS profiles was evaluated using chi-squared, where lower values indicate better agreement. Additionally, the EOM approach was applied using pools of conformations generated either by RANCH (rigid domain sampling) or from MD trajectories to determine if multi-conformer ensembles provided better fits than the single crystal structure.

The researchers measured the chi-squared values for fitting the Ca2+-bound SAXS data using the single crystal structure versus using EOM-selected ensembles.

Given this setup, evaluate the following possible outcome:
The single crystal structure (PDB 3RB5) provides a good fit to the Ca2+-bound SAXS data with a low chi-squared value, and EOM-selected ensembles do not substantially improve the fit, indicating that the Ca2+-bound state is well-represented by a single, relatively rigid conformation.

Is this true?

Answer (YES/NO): YES